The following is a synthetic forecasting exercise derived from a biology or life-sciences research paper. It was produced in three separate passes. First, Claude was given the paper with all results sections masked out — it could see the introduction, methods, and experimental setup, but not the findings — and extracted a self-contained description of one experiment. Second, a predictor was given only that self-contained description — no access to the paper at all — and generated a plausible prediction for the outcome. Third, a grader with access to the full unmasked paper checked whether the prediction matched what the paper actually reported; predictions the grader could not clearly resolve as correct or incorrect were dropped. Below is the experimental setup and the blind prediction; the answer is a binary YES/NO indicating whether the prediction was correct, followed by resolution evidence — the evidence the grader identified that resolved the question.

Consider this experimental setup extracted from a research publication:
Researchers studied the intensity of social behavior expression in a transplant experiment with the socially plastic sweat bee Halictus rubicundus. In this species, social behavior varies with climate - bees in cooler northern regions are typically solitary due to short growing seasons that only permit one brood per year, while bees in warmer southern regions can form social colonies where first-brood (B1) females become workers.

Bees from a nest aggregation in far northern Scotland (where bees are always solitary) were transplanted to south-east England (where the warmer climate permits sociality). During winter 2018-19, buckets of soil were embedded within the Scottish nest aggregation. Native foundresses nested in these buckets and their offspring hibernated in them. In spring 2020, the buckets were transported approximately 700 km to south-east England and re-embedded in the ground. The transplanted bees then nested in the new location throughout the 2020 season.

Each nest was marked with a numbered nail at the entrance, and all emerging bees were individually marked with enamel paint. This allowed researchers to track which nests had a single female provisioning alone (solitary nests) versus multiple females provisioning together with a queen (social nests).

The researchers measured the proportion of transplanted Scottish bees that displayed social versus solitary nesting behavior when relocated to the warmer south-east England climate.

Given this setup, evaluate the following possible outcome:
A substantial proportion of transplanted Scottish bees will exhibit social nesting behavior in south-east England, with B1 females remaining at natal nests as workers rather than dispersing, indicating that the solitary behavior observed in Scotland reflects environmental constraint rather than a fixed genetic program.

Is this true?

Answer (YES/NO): YES